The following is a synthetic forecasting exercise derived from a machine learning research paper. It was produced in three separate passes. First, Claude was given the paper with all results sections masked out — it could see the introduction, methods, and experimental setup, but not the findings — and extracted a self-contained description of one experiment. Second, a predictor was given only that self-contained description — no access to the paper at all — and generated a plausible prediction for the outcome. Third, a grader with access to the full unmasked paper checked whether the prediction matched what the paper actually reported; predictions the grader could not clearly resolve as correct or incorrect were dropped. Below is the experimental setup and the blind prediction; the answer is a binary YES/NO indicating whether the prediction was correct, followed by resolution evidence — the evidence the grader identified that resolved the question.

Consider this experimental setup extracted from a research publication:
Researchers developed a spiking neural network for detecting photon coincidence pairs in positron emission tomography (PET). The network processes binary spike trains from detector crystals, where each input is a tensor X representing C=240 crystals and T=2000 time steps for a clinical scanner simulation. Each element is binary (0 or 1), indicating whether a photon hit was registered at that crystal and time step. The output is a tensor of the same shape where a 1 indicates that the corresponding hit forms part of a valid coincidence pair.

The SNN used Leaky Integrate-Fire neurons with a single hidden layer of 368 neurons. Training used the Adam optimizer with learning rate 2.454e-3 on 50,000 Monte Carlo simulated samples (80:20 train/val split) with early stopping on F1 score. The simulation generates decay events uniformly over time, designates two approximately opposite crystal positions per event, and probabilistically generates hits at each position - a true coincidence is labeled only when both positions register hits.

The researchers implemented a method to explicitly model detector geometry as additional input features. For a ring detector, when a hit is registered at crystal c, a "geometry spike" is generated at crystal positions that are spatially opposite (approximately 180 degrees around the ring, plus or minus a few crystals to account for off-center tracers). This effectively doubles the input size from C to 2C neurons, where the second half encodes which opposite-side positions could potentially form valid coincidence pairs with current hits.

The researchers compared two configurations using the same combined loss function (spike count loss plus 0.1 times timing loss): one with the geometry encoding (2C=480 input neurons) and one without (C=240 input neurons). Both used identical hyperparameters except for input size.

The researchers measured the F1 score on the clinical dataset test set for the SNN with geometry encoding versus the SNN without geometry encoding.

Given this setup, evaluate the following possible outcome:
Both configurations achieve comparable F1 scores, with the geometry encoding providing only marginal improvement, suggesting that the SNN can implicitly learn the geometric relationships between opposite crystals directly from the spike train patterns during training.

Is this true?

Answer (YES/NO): NO